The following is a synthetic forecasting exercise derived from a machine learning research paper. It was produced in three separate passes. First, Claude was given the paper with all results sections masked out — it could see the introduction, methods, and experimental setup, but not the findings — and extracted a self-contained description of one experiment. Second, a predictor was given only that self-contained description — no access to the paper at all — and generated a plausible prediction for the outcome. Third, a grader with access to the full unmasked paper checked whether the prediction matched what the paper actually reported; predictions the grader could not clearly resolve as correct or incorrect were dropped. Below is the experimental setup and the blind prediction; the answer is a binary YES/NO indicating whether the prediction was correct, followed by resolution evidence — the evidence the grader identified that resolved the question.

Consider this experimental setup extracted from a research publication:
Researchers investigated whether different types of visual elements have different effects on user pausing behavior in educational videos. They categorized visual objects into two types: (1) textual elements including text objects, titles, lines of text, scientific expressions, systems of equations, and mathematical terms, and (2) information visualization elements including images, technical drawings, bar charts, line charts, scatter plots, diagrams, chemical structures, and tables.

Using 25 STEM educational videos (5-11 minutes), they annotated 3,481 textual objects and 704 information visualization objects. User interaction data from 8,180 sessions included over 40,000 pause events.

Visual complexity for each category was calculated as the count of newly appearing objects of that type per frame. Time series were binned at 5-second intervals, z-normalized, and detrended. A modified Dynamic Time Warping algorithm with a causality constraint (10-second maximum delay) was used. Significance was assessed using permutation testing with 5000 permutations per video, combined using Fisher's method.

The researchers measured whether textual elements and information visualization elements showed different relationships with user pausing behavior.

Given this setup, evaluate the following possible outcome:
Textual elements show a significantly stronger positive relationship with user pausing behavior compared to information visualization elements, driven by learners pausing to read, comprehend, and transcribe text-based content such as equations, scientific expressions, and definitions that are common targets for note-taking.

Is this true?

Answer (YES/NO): YES